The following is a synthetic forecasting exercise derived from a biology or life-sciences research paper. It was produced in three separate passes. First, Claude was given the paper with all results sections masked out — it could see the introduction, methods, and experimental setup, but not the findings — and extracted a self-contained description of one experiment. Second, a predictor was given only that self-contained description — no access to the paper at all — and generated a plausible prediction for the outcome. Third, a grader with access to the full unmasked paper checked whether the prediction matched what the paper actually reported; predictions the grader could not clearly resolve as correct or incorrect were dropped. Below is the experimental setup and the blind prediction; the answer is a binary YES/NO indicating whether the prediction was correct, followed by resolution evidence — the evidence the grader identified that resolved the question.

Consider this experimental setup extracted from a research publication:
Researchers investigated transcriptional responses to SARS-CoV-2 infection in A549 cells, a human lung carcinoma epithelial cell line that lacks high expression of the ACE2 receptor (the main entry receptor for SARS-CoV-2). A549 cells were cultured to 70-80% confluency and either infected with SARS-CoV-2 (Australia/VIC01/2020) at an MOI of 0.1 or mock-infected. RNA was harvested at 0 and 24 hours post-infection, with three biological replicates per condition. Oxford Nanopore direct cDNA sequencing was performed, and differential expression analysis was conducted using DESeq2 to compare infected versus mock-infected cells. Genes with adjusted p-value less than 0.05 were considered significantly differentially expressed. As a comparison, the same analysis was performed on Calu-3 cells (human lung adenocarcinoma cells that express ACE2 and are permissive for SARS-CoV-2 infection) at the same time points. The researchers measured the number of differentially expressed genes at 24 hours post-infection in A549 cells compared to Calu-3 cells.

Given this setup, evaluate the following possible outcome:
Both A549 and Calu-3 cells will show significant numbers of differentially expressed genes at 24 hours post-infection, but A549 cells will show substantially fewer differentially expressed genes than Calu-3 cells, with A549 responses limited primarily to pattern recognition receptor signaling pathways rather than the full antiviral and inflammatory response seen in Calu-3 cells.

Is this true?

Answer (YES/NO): NO